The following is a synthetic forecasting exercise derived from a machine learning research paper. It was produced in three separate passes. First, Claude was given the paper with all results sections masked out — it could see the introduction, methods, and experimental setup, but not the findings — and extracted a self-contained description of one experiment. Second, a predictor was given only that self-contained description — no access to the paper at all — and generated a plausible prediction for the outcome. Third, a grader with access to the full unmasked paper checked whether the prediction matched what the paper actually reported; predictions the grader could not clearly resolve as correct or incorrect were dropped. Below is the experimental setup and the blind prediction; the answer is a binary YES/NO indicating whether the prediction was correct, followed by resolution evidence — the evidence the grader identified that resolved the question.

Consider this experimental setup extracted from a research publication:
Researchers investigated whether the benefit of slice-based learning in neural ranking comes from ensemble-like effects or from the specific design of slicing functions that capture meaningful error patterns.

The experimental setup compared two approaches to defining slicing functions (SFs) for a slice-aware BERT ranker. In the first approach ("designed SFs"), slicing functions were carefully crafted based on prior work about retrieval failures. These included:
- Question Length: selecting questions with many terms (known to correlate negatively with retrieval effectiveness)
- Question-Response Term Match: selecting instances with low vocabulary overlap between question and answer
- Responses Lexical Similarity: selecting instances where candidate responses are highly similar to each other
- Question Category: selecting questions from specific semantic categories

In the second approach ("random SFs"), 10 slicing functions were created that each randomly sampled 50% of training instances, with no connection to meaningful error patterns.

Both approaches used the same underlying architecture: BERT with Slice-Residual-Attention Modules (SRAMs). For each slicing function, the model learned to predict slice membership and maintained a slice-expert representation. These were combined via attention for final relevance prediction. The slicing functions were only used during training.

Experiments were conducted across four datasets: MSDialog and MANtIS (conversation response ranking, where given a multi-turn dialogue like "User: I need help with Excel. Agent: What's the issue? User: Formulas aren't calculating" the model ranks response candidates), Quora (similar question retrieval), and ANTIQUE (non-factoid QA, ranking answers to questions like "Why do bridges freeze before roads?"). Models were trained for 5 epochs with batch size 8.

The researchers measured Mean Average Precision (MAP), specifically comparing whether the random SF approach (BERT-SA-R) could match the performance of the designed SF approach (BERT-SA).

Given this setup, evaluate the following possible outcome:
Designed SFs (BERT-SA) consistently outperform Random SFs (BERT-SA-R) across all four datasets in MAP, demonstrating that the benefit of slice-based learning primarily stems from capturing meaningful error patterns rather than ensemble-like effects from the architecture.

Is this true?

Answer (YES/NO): NO